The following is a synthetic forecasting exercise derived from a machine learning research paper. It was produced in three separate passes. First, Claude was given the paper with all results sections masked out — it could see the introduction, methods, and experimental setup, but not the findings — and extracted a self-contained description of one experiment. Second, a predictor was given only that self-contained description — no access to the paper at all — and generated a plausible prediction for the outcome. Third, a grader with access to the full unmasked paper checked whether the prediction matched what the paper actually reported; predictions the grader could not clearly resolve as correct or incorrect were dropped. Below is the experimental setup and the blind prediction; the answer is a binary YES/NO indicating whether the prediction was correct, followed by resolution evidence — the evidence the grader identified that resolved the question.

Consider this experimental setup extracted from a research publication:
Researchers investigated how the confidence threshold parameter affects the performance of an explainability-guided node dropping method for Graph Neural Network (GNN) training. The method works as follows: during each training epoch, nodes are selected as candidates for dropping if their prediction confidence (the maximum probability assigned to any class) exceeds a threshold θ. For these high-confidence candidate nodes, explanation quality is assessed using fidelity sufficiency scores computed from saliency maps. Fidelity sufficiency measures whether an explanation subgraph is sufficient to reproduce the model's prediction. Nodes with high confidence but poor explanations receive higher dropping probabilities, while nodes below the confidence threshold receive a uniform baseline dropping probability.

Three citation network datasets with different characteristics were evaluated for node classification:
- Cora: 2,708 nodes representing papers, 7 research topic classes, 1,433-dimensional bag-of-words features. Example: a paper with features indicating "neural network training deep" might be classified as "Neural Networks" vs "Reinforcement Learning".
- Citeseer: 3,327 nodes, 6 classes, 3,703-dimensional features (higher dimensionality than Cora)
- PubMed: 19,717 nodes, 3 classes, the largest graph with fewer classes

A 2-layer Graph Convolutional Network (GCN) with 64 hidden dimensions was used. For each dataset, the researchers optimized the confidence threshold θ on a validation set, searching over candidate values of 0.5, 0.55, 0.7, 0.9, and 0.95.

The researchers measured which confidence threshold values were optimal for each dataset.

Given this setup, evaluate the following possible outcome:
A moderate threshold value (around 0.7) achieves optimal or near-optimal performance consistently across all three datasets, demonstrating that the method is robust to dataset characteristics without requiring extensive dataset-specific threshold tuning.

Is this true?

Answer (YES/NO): NO